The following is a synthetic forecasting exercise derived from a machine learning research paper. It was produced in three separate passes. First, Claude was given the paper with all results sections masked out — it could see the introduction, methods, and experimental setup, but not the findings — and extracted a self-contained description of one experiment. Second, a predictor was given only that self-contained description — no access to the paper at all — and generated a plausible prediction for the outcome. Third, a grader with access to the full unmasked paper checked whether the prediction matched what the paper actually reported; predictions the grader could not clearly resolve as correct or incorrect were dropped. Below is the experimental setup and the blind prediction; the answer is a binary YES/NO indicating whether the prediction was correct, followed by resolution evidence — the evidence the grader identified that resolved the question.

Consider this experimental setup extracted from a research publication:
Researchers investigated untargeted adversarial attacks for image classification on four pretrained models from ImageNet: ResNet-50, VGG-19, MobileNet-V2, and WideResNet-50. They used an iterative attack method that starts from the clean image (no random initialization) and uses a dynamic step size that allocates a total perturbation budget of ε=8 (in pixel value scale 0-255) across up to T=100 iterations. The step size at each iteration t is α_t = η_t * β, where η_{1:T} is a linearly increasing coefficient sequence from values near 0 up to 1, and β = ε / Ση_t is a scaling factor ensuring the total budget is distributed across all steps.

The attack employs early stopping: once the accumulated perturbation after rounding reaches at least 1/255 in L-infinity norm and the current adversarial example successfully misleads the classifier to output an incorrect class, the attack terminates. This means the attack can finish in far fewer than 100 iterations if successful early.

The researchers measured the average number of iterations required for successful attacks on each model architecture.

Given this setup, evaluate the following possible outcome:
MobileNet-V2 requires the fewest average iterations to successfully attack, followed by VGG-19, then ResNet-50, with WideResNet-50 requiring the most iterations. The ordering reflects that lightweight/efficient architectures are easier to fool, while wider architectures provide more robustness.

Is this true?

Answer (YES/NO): NO